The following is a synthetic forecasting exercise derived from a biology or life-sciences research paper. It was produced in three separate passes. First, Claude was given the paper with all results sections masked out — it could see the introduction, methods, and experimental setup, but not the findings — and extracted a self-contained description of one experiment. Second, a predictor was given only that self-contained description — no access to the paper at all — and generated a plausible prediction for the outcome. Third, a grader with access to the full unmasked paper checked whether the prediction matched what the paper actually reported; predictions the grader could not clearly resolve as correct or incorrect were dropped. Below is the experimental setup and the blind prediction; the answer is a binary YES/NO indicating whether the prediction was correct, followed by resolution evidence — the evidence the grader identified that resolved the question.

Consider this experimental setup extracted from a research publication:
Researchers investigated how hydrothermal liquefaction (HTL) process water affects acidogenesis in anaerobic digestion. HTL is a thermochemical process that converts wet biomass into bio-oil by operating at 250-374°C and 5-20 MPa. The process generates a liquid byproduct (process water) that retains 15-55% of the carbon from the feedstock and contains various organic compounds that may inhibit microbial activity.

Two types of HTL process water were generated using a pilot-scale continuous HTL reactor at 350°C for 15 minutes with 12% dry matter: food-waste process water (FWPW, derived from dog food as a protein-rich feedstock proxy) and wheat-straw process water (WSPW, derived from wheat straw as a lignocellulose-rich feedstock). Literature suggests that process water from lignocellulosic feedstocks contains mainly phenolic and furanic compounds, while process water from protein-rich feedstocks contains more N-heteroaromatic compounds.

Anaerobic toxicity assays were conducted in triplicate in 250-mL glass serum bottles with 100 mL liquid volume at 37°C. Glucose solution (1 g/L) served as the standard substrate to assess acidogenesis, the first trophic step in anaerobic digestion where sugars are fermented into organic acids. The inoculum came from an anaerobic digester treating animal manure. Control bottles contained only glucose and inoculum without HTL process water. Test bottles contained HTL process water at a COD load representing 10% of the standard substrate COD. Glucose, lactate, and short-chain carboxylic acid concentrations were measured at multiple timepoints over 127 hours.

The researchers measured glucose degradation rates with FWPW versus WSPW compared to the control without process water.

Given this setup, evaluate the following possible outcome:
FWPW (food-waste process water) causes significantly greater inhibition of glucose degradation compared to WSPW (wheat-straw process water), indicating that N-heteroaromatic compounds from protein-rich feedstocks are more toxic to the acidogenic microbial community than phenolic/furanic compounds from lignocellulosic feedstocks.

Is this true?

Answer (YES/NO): NO